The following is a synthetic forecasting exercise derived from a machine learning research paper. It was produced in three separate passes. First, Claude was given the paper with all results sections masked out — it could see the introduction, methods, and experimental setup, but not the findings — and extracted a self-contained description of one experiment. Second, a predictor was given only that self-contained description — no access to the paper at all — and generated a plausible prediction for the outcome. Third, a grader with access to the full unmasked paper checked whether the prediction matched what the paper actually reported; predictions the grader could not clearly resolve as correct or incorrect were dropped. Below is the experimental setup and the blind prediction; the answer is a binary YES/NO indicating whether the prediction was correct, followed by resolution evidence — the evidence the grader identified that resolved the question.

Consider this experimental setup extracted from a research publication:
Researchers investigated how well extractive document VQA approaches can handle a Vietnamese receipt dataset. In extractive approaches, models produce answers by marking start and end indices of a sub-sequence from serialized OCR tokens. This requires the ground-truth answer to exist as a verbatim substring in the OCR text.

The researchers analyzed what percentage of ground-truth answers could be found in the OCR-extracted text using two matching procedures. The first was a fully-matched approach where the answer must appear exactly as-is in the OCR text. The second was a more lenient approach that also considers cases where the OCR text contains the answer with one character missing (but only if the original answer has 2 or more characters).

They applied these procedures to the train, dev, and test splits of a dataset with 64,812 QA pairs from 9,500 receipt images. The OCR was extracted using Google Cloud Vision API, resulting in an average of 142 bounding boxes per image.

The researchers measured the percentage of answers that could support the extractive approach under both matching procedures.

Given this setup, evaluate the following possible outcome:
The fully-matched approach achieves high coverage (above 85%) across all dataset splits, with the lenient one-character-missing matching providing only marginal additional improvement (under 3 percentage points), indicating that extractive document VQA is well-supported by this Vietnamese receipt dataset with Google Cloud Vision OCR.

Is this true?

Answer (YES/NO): NO